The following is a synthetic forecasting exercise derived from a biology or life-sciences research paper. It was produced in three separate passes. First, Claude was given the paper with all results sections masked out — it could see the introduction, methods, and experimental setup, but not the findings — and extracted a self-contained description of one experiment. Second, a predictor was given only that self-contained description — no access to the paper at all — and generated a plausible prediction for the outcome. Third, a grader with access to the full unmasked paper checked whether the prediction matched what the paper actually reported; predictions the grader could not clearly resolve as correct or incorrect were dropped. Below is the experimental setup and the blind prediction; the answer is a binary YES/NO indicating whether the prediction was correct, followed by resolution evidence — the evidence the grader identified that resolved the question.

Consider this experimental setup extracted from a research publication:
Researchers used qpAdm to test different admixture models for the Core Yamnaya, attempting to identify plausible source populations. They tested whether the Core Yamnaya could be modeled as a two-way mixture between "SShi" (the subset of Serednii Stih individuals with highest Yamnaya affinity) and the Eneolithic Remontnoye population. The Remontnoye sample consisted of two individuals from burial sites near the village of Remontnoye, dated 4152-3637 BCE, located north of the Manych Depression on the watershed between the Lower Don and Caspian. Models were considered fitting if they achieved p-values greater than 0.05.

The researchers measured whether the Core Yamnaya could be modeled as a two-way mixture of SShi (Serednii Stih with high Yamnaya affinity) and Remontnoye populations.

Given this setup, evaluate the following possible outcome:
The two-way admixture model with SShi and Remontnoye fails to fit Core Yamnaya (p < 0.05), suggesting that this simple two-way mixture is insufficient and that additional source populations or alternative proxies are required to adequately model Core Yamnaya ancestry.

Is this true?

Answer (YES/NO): NO